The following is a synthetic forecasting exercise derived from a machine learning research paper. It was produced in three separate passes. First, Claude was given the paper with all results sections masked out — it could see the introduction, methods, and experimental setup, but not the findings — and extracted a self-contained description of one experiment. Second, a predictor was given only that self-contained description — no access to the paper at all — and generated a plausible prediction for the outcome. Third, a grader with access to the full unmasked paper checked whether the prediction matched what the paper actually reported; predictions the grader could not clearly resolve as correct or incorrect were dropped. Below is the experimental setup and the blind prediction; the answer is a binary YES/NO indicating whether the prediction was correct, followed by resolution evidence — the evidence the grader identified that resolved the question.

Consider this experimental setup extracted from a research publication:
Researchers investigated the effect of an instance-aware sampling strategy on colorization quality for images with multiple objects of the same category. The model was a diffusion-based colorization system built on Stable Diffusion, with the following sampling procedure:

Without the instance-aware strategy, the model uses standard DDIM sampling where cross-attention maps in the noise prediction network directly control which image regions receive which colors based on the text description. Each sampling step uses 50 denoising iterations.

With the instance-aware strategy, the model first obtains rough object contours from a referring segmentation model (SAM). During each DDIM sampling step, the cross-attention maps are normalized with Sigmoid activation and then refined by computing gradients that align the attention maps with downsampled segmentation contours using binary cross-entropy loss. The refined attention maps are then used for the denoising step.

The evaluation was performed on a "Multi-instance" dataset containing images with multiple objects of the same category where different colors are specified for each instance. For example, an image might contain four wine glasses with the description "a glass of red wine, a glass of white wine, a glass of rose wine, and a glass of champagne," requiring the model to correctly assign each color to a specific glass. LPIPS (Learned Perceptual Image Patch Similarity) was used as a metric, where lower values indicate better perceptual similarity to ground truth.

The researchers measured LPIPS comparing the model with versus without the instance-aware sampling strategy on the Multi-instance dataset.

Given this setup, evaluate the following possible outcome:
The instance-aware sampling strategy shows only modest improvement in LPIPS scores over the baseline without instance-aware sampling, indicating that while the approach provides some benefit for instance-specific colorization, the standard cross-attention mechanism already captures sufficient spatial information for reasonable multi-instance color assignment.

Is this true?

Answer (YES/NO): NO